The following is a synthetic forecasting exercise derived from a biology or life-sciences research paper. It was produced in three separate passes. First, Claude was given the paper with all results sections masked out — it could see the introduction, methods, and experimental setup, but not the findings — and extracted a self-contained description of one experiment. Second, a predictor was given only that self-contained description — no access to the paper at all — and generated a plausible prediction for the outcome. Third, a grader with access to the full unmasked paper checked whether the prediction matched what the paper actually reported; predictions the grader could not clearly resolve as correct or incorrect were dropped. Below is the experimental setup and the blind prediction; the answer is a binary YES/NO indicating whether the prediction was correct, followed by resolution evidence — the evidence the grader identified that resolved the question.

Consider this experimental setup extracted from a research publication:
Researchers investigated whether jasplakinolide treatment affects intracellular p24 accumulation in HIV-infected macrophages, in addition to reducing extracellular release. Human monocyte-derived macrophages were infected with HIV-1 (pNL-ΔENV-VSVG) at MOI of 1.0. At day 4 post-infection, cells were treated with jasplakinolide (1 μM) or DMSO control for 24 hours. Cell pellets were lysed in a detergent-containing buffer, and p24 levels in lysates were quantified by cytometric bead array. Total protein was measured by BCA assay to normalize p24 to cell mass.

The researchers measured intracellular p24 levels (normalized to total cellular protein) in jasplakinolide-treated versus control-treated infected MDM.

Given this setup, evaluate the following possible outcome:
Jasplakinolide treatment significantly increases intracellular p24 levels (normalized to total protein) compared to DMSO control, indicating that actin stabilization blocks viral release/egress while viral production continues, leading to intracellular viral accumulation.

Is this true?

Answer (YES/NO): YES